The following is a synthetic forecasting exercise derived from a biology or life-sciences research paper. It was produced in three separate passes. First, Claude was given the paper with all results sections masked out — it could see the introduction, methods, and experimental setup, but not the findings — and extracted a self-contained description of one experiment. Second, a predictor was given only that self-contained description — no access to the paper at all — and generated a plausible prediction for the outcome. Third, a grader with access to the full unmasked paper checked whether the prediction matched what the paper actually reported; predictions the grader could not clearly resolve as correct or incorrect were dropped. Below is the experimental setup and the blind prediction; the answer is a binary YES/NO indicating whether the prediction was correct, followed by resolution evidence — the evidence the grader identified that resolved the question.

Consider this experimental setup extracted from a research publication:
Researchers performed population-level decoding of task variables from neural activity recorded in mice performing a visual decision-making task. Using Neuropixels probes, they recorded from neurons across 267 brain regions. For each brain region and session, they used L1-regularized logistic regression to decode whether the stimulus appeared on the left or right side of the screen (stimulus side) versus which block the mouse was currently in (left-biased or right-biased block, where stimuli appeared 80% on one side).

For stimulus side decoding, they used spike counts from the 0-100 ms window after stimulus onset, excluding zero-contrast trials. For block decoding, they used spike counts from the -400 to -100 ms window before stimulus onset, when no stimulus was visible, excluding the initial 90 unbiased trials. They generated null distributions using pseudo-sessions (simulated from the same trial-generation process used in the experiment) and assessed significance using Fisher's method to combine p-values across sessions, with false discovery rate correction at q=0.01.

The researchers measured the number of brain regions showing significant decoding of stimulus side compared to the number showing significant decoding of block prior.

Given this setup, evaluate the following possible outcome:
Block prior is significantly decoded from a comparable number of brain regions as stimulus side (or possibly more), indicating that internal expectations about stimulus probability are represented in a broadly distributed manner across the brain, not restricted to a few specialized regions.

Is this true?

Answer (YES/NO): NO